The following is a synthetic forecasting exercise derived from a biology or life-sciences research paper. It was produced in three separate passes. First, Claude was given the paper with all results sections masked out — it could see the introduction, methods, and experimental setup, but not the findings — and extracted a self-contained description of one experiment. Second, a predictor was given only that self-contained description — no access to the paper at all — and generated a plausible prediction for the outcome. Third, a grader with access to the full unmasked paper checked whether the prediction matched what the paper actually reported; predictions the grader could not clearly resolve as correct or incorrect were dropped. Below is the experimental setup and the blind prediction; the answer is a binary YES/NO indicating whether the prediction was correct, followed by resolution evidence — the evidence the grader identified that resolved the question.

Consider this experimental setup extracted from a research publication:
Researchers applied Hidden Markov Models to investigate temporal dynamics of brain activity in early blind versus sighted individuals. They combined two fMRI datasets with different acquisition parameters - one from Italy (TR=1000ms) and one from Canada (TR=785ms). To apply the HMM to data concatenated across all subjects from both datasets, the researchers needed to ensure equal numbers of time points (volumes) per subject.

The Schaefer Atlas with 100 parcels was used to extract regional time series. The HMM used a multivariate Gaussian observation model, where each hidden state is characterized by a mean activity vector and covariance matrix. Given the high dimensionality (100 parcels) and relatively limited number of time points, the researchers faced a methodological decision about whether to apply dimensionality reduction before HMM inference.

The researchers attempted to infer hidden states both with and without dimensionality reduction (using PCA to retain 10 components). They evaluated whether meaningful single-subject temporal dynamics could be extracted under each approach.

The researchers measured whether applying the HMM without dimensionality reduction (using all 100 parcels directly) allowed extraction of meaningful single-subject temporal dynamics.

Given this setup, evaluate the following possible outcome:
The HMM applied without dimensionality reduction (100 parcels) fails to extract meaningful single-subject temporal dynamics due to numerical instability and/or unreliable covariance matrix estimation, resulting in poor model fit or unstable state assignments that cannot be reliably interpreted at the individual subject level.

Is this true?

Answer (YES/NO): YES